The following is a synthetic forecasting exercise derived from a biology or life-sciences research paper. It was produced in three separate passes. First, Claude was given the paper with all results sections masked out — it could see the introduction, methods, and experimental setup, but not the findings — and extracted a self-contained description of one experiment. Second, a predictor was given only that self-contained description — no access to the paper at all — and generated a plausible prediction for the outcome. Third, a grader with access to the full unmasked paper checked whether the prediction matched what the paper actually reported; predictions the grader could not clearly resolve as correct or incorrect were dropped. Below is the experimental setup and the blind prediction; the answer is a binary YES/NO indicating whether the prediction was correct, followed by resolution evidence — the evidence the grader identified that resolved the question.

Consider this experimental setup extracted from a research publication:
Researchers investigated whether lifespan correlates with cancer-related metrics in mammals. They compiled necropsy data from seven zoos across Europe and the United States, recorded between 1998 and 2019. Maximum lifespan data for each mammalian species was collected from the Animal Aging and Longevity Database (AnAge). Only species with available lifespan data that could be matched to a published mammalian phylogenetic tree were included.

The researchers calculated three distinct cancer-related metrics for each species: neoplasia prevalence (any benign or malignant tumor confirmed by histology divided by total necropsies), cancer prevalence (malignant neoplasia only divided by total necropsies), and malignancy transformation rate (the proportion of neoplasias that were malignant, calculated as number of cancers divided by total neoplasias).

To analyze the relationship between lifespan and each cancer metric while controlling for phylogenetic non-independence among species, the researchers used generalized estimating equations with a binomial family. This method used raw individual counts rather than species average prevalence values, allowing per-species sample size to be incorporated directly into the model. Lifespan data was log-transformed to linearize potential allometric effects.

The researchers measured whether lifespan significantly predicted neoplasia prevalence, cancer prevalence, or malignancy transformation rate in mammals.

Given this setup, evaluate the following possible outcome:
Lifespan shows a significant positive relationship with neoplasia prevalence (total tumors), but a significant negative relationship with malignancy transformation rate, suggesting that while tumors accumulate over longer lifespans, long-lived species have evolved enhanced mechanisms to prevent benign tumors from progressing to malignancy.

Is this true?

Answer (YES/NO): NO